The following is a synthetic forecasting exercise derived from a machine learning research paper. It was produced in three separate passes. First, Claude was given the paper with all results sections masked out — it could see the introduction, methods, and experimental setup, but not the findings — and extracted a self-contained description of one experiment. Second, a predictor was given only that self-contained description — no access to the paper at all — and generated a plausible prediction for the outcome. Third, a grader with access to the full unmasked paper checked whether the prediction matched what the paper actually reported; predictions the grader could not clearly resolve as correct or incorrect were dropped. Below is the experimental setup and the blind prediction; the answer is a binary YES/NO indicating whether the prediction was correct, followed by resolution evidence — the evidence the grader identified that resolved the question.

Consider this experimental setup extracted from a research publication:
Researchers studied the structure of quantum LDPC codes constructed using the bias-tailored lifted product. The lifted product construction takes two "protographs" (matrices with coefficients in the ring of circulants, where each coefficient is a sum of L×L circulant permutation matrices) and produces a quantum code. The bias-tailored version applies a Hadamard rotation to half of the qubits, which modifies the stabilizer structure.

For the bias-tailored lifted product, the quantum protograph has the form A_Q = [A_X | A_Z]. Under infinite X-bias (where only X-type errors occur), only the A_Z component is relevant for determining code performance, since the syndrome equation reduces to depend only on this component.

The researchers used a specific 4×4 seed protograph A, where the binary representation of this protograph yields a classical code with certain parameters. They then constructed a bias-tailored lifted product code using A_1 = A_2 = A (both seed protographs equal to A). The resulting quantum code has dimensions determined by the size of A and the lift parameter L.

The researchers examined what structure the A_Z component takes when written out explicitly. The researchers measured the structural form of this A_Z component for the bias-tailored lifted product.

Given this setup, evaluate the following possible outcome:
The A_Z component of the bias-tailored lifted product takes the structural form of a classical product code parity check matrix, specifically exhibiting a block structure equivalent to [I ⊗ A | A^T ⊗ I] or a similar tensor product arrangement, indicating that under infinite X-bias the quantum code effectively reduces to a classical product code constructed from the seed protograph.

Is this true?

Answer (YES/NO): NO